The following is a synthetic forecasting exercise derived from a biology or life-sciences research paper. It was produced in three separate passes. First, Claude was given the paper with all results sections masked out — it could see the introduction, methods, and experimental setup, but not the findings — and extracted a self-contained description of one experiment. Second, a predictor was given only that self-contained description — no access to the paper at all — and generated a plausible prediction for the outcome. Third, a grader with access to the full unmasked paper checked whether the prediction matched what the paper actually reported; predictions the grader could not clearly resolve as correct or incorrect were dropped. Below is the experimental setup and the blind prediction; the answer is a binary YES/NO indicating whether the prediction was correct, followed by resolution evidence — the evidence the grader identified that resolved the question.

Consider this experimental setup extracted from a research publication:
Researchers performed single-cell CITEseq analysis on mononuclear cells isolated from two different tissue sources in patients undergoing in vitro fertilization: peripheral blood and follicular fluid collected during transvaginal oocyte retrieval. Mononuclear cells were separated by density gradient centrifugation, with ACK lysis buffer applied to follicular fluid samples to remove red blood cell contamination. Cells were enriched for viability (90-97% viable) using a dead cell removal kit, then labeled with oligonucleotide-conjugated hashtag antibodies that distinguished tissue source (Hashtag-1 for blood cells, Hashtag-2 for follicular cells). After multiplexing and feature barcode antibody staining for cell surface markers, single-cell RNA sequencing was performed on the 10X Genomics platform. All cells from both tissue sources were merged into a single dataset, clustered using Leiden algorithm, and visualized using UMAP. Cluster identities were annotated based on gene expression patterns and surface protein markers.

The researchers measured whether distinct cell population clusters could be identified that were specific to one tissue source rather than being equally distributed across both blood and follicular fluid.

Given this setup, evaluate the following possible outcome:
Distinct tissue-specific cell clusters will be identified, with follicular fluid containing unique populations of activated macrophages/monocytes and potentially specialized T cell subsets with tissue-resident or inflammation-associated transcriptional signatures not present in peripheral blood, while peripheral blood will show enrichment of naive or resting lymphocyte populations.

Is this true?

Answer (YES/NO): NO